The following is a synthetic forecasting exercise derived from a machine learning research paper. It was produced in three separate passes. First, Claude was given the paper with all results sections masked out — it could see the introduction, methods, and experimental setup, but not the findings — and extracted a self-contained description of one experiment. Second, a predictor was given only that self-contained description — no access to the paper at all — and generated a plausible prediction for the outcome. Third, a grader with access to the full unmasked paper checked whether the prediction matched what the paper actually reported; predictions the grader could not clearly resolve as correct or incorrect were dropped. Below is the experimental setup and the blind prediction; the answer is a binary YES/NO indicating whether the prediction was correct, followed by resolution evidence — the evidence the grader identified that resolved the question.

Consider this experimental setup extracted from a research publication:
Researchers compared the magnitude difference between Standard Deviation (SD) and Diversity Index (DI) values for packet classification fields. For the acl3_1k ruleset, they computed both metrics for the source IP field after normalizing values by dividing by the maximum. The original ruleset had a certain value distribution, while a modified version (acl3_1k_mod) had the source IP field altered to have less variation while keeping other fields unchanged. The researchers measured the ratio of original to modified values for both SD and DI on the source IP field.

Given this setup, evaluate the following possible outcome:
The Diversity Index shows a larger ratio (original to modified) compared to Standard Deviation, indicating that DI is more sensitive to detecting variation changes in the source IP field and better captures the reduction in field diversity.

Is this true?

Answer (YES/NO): YES